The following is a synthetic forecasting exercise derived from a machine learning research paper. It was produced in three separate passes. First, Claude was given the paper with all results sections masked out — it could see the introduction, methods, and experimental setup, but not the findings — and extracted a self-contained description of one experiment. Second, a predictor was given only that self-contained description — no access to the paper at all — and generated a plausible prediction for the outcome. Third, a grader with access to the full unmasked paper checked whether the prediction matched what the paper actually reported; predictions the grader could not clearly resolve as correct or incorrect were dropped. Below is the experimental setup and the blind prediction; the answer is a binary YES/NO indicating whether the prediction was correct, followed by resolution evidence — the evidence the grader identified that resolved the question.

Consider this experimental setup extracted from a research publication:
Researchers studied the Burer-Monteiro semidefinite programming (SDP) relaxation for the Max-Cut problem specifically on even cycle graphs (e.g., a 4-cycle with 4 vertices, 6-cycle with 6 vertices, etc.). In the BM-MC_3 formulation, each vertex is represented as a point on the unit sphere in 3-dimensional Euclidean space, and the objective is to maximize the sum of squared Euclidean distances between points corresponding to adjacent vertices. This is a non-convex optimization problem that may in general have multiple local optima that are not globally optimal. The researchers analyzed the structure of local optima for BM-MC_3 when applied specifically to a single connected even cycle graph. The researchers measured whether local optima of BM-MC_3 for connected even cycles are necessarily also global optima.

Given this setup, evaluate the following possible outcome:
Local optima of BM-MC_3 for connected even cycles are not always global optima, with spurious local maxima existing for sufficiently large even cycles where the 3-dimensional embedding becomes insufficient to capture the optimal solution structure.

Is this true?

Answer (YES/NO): NO